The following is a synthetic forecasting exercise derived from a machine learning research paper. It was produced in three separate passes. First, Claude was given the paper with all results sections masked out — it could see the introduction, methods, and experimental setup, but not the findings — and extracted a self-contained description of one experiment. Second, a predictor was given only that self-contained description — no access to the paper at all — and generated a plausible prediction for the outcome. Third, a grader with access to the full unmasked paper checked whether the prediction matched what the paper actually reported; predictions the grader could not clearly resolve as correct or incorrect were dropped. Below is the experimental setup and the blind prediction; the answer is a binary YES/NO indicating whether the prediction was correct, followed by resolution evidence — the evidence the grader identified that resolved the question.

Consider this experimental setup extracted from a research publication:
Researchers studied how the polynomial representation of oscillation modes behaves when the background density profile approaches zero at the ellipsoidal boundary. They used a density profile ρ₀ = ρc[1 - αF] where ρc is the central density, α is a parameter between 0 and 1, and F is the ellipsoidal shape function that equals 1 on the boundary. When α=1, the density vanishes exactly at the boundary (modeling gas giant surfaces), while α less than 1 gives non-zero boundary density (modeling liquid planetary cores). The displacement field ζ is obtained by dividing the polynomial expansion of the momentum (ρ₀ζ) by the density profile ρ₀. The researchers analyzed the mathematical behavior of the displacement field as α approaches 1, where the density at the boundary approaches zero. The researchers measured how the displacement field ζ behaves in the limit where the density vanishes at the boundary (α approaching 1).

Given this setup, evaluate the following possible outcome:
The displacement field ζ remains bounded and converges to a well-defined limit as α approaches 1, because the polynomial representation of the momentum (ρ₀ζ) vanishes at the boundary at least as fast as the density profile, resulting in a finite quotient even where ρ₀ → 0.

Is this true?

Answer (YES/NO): NO